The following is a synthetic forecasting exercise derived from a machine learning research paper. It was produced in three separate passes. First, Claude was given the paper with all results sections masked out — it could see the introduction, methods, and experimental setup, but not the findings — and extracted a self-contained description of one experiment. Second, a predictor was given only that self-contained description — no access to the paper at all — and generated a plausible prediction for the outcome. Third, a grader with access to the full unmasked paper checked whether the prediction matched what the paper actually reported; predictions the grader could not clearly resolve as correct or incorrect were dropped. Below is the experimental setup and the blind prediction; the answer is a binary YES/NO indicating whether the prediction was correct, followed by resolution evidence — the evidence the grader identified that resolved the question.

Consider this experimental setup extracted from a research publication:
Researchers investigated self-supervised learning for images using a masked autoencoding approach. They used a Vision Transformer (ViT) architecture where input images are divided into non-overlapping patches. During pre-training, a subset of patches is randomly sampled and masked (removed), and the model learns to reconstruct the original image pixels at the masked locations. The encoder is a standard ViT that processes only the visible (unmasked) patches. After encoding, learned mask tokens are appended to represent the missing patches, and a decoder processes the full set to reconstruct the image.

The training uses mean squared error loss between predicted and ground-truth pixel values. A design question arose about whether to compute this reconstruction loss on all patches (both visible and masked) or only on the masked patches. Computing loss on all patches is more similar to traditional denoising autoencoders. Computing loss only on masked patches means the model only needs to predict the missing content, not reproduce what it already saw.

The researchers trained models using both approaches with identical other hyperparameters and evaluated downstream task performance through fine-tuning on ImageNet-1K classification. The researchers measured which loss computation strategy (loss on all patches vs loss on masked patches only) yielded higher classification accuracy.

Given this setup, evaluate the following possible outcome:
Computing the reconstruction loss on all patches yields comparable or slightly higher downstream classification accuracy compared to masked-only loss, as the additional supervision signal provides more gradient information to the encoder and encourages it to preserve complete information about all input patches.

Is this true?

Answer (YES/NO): NO